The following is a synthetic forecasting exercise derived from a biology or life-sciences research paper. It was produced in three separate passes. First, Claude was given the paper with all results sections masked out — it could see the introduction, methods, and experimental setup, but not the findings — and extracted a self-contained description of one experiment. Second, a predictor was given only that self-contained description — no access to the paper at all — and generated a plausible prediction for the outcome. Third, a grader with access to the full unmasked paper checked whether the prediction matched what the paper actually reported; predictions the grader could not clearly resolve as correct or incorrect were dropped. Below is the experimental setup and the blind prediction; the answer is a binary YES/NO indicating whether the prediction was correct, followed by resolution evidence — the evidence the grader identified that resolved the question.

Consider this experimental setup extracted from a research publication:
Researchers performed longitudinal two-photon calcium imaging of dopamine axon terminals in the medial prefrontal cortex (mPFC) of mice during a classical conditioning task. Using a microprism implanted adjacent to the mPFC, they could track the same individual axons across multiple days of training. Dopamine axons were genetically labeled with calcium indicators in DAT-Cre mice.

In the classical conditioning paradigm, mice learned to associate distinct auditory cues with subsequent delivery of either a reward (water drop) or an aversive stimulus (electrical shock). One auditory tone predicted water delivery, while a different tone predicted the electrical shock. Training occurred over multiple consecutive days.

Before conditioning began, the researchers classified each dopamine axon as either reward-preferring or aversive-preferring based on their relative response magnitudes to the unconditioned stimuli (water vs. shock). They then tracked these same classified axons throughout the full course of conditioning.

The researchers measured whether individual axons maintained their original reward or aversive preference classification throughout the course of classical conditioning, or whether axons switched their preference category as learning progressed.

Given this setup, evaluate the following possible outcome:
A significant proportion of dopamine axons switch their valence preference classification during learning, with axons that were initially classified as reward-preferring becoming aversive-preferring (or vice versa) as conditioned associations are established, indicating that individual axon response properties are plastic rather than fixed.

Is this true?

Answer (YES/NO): NO